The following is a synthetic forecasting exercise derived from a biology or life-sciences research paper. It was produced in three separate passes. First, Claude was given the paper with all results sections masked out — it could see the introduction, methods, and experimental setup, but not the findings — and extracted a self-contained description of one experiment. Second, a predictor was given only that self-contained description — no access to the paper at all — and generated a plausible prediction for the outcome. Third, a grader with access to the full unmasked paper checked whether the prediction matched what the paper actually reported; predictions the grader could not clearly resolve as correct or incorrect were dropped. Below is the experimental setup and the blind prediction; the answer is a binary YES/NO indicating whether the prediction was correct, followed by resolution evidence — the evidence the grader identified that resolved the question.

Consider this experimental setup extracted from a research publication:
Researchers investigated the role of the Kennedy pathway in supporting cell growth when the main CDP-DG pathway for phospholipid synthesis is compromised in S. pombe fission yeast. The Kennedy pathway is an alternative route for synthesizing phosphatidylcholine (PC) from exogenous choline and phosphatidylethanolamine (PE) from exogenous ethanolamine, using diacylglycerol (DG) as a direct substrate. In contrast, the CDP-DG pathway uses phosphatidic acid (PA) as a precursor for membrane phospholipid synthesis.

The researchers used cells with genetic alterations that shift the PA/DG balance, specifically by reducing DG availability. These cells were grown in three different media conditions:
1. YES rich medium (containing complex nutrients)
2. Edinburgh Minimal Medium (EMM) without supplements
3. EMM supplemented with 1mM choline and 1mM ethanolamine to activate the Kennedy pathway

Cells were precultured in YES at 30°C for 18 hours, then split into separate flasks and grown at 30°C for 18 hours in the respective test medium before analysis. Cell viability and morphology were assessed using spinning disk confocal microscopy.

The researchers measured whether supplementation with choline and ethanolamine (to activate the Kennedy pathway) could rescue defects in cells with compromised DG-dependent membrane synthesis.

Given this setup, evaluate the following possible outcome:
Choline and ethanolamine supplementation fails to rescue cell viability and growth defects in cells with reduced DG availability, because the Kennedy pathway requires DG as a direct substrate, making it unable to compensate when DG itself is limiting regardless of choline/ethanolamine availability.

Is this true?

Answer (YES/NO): NO